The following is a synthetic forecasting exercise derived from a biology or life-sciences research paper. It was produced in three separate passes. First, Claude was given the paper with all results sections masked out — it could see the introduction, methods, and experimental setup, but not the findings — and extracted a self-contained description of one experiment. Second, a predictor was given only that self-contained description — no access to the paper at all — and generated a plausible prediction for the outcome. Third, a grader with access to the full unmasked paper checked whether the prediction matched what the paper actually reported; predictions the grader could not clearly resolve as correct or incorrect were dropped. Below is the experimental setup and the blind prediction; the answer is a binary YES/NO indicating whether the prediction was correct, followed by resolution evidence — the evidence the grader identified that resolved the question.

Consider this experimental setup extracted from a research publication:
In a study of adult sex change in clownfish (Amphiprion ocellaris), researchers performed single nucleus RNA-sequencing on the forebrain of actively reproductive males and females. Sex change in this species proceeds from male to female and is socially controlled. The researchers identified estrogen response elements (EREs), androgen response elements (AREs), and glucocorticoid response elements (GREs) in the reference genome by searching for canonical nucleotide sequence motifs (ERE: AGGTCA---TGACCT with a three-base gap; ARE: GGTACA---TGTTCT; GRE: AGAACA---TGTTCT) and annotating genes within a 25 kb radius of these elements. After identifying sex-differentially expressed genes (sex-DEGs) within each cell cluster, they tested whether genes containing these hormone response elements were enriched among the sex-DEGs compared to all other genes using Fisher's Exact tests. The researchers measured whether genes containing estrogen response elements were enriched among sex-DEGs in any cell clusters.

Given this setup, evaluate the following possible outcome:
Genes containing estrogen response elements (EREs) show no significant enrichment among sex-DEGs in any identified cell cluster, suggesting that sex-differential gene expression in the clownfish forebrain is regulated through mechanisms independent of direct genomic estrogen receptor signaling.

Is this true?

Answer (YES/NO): NO